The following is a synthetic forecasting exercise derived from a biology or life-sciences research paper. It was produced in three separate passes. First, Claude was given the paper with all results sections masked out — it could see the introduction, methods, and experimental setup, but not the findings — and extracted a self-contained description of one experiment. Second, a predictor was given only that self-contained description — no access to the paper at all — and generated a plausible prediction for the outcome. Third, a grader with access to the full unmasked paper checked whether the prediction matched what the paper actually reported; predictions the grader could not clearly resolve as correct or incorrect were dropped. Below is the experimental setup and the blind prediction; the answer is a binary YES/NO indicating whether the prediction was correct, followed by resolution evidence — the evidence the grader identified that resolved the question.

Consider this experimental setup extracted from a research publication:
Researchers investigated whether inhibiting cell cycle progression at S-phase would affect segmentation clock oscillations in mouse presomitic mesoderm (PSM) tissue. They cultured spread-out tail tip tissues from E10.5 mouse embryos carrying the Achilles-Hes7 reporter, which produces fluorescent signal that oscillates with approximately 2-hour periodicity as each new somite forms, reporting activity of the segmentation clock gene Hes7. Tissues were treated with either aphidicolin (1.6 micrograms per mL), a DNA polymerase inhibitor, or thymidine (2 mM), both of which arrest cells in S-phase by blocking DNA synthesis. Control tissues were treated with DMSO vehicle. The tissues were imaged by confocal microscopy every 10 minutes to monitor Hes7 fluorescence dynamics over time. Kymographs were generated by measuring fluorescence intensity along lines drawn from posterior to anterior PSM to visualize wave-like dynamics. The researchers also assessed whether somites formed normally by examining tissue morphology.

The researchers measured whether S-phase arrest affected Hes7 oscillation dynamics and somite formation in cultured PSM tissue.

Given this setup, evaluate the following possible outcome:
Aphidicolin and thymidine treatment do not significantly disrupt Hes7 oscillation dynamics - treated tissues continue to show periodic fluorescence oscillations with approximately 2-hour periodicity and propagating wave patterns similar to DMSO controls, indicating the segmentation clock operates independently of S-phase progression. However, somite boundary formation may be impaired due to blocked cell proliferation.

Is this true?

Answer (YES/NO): YES